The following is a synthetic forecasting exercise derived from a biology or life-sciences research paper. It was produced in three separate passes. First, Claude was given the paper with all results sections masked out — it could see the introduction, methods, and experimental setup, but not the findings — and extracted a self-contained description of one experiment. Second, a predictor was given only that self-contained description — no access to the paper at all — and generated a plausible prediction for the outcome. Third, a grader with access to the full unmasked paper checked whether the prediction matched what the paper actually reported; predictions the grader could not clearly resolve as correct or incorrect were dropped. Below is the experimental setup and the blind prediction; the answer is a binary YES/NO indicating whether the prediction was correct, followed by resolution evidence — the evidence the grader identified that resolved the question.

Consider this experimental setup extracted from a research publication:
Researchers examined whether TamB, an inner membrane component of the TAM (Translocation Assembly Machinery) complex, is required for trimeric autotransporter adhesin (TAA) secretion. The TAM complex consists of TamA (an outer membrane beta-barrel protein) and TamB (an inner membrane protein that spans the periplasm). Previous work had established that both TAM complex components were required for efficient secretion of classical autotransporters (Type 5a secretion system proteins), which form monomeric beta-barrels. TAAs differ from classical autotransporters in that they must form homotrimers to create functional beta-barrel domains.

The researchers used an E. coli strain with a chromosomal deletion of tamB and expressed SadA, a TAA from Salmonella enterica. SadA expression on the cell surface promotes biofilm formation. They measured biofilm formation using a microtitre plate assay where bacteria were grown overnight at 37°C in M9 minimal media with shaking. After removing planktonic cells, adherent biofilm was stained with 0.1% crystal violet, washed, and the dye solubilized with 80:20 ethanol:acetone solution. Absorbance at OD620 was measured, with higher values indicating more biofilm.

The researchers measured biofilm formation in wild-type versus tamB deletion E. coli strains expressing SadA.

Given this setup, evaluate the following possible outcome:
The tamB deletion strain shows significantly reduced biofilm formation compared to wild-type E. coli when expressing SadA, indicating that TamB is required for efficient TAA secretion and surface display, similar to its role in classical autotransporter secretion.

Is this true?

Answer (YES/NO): NO